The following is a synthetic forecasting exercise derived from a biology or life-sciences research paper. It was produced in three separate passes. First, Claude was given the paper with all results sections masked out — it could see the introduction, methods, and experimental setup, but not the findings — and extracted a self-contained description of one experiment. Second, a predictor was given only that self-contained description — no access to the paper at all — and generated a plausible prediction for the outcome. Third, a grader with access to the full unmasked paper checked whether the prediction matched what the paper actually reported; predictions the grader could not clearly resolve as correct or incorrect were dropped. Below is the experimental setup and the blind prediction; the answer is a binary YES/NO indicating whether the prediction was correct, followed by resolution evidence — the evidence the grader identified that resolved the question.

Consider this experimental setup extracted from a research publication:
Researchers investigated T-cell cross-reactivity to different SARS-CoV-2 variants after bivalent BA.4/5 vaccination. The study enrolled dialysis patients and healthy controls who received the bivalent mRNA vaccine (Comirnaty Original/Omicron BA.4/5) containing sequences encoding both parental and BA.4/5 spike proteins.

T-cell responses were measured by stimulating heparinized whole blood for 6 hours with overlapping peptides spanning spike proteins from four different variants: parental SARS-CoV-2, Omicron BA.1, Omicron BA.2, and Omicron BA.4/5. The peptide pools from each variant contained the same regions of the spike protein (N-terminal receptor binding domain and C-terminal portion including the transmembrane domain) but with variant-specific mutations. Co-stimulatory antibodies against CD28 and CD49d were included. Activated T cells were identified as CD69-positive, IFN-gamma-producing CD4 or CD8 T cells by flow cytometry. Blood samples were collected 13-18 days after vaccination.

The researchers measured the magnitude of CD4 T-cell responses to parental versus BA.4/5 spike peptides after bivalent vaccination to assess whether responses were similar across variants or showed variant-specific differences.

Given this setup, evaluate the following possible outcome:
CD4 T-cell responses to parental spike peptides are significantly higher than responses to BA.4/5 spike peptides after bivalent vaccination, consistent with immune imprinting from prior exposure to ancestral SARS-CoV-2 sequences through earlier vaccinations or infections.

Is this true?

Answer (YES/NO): NO